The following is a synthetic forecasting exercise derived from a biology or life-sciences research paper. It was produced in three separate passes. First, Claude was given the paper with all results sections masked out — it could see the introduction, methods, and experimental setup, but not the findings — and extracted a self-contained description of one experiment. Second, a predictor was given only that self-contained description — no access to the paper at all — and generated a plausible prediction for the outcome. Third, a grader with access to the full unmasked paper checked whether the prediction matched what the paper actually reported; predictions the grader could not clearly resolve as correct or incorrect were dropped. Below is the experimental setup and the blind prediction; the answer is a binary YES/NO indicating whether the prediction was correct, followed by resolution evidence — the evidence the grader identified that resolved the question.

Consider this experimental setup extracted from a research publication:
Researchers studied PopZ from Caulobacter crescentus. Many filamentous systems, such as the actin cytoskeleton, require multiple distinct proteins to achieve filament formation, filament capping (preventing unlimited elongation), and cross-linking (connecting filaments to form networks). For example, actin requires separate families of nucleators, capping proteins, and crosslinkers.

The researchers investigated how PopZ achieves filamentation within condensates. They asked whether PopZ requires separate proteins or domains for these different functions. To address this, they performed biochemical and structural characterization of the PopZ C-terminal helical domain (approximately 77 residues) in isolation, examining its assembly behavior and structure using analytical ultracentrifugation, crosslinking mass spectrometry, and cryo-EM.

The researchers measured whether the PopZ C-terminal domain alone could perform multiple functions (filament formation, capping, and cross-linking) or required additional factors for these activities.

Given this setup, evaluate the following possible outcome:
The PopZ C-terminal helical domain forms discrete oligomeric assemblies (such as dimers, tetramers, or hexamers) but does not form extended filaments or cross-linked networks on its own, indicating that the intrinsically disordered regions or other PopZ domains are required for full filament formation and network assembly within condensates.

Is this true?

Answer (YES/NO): NO